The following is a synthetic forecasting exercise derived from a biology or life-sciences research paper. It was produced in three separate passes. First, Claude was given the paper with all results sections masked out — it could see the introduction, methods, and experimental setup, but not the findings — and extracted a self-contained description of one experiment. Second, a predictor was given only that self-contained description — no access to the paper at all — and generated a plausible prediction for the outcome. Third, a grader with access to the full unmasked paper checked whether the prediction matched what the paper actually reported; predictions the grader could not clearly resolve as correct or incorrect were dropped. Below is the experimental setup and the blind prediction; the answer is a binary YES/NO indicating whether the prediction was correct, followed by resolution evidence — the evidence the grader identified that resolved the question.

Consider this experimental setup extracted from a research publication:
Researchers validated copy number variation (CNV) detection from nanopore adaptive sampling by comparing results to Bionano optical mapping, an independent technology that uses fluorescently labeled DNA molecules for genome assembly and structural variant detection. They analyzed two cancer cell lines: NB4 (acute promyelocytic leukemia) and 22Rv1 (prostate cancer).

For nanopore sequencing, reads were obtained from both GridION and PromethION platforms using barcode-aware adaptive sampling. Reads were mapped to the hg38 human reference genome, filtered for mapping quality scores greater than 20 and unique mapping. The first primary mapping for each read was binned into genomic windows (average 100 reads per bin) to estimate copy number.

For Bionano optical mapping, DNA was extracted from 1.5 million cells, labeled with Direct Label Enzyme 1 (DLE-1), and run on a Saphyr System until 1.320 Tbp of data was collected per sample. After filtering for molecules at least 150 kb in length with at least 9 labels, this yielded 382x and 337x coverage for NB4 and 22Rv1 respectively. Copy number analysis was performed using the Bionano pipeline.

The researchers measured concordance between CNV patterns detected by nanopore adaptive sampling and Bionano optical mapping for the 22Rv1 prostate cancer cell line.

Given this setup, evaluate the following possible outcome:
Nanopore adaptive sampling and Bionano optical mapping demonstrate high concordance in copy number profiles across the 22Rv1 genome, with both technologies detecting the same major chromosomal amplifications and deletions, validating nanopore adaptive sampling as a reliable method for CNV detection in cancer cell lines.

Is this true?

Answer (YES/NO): YES